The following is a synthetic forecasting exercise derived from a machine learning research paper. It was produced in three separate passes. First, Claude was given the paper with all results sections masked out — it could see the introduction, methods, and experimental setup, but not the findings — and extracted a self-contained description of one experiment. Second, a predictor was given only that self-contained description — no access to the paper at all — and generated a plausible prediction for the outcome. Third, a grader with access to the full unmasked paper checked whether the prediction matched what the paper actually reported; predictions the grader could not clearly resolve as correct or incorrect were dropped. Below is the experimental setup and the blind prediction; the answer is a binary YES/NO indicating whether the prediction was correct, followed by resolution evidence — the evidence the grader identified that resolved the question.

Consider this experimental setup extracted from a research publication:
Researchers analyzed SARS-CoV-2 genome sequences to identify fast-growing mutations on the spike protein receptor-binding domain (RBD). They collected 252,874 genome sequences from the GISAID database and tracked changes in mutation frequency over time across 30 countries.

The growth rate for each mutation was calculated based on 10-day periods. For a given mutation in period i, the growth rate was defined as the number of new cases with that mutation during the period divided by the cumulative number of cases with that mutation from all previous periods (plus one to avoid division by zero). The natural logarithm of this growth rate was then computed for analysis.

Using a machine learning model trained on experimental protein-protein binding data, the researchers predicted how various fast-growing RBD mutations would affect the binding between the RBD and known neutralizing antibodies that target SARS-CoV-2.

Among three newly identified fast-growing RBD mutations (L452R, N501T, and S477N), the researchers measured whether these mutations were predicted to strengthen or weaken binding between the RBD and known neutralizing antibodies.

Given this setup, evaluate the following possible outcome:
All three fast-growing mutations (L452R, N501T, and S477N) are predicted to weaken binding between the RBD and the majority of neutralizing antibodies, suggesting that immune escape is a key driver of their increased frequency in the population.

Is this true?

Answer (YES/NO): NO